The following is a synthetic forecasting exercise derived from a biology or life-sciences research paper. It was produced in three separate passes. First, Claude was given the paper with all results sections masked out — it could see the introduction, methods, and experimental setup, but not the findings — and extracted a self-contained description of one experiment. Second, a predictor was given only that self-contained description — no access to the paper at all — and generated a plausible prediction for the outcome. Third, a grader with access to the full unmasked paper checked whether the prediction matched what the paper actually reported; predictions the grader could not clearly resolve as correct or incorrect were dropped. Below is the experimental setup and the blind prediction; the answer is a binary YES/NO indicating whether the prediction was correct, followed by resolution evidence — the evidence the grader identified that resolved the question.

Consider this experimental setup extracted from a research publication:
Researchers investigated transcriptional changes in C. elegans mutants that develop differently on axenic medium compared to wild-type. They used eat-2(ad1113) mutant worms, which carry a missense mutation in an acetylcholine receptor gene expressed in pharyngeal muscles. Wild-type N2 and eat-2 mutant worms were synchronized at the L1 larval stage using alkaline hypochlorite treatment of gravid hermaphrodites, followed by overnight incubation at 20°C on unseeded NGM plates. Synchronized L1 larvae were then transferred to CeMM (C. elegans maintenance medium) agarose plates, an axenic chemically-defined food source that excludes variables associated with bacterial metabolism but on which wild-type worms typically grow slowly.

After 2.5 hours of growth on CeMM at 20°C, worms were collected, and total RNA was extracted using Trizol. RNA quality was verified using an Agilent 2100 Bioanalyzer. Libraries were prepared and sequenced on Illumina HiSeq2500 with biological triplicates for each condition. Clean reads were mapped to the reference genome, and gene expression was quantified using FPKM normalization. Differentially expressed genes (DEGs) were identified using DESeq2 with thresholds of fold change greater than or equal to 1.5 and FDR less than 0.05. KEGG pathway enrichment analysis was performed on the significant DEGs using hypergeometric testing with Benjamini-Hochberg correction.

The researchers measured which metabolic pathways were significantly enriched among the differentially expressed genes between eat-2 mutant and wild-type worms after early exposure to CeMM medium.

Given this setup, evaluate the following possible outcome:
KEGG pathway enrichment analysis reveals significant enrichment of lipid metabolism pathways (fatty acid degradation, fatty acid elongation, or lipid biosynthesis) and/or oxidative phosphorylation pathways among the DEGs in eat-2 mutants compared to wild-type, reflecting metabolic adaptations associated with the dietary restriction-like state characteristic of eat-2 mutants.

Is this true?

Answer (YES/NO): YES